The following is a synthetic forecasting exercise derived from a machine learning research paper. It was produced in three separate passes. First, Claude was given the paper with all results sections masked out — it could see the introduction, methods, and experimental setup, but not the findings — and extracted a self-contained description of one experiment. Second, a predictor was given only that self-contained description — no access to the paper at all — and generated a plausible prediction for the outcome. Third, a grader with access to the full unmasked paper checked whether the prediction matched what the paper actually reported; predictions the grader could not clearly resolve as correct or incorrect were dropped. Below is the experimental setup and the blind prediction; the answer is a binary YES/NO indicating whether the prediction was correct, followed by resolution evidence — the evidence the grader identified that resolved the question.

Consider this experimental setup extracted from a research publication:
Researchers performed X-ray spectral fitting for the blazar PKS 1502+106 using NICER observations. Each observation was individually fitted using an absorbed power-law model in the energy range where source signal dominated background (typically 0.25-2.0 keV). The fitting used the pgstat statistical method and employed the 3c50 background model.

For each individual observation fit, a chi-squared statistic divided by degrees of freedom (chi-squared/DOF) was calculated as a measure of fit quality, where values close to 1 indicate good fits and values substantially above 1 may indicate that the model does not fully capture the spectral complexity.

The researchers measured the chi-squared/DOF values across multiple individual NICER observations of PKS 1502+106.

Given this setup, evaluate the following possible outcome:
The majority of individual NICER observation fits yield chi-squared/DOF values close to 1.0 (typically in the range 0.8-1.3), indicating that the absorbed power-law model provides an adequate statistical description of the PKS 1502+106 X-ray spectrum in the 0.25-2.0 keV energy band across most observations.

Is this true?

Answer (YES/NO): NO